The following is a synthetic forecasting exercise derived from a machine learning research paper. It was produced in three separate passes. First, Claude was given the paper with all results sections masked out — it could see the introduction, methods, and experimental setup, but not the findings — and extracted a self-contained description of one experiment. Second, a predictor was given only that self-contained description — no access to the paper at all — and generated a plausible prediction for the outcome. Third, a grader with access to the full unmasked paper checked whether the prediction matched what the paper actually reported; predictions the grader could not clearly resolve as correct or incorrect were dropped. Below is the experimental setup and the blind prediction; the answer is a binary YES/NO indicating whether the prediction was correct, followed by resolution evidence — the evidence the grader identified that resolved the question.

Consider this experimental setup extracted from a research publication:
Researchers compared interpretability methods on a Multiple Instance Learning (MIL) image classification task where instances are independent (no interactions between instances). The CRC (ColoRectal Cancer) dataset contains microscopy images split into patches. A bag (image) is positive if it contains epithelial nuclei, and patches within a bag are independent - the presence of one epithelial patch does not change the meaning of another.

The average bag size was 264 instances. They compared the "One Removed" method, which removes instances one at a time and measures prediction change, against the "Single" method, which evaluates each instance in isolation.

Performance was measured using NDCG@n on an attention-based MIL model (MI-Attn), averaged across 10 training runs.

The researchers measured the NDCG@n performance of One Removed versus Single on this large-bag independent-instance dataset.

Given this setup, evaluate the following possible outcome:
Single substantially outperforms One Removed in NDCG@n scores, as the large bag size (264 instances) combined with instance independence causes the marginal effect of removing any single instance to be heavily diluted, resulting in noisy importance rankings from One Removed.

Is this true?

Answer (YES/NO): YES